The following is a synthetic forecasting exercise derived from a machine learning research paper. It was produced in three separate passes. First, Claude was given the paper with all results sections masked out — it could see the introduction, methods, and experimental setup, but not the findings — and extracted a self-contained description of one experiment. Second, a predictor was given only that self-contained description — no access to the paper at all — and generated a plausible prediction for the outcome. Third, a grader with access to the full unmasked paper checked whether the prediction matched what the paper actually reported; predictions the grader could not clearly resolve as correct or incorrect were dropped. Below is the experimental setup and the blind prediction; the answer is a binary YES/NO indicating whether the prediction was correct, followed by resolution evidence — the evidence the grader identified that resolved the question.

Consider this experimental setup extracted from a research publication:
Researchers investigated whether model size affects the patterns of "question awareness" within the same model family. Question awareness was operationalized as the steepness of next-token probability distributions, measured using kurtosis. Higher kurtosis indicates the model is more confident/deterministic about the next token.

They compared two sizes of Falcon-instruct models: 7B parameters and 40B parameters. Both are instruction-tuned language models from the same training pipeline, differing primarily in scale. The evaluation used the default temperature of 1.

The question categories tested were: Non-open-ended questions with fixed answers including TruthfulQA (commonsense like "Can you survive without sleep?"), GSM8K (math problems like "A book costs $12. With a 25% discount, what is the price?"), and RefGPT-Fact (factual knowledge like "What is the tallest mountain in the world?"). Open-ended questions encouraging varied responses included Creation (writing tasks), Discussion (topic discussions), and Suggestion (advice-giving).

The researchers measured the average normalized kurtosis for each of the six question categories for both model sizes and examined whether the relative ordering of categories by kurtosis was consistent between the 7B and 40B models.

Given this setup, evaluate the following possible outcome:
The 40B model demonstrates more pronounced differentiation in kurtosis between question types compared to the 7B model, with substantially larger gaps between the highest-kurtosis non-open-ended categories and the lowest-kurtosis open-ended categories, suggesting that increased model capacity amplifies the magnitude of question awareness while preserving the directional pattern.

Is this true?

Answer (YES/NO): NO